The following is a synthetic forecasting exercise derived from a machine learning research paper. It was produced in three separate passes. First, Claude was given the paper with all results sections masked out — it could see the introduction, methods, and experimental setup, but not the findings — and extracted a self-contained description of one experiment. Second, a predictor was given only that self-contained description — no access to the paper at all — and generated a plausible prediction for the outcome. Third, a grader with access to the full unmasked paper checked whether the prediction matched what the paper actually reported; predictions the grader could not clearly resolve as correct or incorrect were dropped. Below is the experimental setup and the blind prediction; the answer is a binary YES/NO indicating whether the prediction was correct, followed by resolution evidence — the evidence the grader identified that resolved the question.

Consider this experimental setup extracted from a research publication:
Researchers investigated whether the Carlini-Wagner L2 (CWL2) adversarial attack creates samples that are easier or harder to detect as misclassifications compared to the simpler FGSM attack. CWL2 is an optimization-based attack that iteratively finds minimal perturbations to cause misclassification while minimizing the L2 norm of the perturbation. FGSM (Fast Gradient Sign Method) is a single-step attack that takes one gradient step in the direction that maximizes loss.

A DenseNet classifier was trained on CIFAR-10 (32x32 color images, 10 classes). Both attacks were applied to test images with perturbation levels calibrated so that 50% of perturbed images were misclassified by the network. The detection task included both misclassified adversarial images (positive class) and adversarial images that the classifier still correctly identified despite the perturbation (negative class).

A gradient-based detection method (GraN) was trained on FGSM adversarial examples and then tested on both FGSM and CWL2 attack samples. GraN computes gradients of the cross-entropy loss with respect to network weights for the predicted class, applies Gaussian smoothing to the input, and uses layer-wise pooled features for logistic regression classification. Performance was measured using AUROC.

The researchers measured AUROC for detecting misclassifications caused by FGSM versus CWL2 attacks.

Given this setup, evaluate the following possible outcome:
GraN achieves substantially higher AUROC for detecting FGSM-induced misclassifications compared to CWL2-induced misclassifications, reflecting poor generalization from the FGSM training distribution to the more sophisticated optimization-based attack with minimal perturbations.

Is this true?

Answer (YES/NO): NO